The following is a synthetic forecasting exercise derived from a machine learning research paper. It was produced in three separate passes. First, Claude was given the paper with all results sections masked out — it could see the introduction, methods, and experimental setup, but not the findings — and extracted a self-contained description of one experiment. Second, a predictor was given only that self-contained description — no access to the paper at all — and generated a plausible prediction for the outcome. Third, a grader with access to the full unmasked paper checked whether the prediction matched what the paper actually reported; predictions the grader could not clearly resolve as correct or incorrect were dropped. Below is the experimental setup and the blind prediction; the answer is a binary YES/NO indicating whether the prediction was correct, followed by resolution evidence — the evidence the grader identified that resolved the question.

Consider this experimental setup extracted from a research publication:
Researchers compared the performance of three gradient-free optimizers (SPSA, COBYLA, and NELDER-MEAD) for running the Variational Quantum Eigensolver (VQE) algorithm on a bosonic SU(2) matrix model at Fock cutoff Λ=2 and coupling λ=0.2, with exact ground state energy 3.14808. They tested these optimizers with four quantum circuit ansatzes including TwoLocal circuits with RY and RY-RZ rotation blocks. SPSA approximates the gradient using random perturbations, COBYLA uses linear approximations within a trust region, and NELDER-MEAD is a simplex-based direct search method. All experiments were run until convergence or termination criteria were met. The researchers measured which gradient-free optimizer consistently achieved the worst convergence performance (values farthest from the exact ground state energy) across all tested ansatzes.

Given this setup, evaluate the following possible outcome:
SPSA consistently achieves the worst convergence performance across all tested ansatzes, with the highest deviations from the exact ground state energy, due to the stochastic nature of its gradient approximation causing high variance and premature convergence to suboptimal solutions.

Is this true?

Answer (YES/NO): NO